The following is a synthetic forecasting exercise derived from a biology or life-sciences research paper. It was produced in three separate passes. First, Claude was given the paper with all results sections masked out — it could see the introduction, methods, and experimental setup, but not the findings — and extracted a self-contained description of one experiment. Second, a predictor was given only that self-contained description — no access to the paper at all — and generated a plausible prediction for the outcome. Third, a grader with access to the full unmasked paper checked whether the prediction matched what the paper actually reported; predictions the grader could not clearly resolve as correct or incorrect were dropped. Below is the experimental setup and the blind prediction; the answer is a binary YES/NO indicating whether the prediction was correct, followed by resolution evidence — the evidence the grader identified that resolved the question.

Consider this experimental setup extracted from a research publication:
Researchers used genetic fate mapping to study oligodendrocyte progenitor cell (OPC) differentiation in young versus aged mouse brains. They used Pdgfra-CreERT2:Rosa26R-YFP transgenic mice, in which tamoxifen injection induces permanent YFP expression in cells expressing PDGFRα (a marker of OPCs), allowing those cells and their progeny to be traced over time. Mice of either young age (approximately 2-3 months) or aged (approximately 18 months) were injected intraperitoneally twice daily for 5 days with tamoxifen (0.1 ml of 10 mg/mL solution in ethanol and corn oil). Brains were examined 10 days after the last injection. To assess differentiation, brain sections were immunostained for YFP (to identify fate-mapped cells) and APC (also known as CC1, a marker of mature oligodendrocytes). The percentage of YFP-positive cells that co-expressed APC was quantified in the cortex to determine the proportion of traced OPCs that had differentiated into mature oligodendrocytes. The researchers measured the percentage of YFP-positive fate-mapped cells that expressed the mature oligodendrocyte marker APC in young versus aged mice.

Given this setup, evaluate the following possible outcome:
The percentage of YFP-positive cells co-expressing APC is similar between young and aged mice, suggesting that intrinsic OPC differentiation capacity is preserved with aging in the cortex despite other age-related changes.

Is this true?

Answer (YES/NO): NO